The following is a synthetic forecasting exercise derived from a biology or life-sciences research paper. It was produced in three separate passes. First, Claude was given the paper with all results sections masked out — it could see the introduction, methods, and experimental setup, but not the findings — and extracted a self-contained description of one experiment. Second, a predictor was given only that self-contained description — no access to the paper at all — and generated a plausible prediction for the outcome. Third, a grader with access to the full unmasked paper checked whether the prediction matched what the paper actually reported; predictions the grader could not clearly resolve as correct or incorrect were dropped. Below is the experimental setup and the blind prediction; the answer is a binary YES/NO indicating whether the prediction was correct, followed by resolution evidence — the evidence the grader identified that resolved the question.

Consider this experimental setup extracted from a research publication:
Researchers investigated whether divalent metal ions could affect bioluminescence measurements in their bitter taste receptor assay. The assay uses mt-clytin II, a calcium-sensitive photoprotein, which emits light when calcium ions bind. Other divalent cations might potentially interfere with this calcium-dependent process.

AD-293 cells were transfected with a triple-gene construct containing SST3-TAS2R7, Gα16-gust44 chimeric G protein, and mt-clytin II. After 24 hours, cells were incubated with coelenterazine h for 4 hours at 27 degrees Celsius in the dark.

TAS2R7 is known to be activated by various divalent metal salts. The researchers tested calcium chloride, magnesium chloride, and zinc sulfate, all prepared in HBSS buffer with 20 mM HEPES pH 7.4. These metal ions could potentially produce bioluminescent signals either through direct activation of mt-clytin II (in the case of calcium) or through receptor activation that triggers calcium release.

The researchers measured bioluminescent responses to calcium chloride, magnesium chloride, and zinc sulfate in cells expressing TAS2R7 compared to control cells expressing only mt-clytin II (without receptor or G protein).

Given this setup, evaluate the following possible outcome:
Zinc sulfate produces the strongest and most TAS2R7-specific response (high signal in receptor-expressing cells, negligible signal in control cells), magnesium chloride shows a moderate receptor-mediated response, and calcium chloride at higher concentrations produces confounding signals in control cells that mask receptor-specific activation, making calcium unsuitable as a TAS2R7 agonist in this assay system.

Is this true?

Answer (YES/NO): NO